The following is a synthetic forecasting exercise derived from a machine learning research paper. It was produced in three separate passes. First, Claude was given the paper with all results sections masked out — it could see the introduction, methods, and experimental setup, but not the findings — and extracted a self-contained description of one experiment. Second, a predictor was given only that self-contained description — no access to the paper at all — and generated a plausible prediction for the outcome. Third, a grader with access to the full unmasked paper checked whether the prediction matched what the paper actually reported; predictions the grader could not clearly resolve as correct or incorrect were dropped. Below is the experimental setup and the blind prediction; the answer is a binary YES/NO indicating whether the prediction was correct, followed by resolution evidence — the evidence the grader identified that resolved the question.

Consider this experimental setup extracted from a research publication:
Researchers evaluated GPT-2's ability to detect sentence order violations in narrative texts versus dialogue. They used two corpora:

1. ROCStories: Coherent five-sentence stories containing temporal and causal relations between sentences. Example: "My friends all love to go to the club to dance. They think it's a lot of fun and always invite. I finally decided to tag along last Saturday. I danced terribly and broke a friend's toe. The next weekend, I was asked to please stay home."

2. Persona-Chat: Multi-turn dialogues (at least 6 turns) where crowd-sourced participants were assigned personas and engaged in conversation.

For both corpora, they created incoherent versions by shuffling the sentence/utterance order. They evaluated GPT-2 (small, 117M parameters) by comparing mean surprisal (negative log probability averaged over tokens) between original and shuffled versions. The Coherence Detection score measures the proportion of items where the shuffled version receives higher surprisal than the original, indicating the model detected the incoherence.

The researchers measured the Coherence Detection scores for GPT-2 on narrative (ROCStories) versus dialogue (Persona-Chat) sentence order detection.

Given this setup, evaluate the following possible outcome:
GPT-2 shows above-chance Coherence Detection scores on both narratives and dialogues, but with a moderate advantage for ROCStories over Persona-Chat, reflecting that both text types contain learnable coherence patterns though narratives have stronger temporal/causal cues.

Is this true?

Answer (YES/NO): NO